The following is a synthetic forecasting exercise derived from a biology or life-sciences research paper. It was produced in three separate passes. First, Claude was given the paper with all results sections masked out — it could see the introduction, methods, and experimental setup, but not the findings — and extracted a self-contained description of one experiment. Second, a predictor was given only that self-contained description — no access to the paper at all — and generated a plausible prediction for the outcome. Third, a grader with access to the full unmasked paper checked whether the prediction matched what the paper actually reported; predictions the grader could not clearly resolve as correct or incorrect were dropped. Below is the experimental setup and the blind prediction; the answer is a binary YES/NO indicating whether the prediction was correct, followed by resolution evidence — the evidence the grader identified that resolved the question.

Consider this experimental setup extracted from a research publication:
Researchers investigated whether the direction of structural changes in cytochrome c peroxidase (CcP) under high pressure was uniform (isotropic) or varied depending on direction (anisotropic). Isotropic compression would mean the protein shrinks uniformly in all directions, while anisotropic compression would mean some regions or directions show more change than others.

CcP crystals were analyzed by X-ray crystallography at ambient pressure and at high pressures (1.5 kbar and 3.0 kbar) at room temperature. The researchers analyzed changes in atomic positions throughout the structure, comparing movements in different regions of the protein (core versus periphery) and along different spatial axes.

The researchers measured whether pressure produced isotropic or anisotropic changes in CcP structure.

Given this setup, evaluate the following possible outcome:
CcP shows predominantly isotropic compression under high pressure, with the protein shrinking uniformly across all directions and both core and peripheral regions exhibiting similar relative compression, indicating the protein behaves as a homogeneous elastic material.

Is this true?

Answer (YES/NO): NO